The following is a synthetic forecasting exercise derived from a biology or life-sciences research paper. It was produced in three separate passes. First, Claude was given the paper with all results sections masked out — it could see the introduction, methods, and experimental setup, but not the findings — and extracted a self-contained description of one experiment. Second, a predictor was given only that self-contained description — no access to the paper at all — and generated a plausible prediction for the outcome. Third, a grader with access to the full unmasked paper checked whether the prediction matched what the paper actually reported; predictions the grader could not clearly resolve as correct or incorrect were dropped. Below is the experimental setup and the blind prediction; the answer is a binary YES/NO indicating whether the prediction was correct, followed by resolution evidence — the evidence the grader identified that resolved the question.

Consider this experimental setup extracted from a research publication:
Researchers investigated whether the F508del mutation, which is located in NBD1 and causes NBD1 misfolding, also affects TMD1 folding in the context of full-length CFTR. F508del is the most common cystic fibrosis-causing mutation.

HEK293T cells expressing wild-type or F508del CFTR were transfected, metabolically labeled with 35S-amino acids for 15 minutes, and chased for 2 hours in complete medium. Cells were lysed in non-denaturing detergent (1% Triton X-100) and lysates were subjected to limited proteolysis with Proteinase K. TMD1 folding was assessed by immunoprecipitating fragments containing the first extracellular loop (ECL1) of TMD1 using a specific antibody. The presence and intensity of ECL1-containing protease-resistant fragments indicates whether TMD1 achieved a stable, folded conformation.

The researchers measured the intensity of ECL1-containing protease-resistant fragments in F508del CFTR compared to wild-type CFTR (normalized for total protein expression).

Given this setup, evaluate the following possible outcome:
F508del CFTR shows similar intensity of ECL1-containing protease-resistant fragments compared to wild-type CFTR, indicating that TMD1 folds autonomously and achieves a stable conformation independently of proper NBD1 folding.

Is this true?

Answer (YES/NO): YES